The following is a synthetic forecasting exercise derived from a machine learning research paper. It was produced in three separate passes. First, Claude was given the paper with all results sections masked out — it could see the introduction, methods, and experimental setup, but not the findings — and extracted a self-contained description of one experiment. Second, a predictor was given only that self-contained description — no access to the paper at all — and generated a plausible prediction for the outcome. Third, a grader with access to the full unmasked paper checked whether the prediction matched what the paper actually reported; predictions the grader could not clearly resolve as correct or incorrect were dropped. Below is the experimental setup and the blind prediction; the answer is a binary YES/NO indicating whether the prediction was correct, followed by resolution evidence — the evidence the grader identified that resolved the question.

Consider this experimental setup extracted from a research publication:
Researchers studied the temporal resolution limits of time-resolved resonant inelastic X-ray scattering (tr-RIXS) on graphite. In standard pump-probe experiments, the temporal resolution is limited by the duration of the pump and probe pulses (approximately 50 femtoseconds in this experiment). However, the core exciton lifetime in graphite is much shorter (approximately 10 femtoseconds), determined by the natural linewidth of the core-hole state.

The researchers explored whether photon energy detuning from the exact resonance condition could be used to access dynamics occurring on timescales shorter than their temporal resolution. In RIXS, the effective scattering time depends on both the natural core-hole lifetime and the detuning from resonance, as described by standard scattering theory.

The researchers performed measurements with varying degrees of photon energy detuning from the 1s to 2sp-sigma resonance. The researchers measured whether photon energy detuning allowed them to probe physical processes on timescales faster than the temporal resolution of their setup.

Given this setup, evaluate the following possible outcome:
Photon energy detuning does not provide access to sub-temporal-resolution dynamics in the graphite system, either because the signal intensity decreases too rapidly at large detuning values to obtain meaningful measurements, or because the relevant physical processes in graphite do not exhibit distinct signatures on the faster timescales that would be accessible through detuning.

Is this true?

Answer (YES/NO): NO